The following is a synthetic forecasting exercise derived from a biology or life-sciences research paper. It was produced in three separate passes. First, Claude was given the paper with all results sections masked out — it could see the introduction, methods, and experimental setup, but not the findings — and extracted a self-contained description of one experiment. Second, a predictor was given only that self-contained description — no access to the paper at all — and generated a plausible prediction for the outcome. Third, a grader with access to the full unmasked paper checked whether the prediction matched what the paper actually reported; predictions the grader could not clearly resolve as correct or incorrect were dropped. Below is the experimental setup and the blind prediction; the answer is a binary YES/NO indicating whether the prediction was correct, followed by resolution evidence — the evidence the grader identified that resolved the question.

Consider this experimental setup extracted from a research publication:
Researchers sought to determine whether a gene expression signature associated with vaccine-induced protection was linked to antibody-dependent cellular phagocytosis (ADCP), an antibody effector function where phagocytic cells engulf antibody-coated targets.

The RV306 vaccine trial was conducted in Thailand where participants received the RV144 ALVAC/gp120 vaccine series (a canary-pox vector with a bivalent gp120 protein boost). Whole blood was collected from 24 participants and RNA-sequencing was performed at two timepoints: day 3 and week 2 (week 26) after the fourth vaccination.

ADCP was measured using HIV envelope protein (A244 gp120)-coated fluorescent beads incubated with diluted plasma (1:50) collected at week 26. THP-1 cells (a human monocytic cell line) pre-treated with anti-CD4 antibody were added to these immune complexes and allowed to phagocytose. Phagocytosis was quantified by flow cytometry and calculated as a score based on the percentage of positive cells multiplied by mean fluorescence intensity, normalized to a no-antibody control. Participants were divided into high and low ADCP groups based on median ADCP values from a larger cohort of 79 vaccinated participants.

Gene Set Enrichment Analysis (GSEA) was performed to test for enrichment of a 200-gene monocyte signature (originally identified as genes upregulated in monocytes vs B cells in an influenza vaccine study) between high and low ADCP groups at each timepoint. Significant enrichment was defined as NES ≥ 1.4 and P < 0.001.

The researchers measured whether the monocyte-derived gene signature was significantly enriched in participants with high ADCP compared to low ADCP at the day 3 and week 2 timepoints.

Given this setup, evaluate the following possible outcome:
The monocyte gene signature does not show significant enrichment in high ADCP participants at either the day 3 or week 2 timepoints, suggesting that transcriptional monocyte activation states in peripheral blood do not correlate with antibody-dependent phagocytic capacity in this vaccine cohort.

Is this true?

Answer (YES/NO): NO